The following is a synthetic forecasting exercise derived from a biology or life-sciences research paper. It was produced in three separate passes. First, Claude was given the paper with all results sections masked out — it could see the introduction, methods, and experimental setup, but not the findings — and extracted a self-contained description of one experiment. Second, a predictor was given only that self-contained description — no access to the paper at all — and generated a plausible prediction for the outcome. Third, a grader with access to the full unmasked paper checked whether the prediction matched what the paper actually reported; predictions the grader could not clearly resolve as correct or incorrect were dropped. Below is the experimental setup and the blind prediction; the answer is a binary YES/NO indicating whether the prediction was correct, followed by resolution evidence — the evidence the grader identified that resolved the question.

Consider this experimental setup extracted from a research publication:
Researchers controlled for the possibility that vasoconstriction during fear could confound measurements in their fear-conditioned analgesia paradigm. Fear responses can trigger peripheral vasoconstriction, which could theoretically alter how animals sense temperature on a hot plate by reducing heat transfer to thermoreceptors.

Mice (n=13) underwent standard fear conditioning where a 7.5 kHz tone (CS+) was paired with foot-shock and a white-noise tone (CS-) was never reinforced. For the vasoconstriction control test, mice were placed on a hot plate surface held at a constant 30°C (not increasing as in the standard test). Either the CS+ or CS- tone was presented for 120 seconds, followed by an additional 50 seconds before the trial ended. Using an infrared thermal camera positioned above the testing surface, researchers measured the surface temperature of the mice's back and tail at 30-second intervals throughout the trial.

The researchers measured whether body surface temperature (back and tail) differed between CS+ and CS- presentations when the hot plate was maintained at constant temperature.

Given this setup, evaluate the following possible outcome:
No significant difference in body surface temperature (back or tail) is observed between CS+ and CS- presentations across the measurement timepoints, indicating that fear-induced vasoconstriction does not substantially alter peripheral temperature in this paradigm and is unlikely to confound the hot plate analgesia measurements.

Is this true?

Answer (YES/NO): YES